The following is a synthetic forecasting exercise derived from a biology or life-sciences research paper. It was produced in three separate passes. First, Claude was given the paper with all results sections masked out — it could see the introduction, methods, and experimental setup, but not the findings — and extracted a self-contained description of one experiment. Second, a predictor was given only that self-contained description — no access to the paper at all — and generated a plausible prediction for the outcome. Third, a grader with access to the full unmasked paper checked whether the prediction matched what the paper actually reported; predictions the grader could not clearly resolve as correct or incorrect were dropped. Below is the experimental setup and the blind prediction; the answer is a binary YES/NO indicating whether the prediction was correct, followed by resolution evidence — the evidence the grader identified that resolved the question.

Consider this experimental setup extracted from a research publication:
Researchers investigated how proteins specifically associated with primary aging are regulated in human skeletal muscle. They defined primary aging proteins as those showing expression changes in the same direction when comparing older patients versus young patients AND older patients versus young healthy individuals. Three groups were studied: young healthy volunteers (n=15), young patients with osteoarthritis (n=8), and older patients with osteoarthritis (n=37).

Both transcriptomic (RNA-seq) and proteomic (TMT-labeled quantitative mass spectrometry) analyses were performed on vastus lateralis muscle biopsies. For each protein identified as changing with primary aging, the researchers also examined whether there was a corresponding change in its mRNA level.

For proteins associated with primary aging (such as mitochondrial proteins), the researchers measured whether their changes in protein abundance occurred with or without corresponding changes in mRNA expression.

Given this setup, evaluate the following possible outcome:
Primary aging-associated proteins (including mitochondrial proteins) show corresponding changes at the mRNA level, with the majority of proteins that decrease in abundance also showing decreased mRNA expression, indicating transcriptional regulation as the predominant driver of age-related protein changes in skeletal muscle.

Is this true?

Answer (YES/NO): NO